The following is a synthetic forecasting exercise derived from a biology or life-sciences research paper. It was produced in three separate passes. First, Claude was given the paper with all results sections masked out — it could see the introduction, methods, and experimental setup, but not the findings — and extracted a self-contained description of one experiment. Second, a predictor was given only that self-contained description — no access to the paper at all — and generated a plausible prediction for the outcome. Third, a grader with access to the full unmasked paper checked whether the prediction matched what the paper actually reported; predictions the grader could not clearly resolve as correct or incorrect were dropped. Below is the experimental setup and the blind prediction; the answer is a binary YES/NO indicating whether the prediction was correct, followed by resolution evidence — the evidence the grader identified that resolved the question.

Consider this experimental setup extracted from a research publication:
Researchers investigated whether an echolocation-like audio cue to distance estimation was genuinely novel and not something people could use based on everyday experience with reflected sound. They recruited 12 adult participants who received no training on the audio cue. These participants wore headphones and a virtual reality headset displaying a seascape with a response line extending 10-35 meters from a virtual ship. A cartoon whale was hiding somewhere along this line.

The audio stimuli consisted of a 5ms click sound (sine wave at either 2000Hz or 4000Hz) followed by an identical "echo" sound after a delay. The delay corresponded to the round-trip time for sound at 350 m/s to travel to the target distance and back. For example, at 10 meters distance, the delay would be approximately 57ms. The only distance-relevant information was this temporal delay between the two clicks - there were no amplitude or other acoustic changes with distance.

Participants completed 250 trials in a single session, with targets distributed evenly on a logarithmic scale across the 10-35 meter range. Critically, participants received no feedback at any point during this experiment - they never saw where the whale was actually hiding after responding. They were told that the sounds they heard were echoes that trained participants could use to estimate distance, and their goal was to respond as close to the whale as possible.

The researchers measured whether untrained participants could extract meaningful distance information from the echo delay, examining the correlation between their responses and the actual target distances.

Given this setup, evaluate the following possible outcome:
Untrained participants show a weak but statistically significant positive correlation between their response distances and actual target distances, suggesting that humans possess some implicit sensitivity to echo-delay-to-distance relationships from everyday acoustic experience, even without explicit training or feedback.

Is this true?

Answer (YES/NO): NO